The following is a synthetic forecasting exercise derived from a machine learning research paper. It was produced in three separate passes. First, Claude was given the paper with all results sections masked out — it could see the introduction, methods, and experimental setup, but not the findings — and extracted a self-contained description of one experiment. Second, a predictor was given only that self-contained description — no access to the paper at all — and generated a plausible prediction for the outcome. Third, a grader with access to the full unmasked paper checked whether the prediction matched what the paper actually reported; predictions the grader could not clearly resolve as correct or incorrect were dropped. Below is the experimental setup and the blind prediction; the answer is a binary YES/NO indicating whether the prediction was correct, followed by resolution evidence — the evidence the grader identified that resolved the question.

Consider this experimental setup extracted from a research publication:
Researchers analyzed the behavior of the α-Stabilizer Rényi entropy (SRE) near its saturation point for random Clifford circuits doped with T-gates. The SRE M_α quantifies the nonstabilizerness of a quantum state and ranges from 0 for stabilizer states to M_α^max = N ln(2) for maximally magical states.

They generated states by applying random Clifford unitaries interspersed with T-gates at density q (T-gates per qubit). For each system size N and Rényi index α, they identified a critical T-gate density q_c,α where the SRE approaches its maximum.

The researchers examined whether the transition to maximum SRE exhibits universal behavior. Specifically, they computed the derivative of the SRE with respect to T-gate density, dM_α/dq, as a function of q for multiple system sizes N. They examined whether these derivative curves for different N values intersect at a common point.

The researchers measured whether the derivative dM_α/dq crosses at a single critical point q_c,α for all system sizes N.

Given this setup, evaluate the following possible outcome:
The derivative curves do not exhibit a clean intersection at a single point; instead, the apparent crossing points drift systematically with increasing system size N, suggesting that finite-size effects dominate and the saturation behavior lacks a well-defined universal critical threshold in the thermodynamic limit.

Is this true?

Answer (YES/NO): NO